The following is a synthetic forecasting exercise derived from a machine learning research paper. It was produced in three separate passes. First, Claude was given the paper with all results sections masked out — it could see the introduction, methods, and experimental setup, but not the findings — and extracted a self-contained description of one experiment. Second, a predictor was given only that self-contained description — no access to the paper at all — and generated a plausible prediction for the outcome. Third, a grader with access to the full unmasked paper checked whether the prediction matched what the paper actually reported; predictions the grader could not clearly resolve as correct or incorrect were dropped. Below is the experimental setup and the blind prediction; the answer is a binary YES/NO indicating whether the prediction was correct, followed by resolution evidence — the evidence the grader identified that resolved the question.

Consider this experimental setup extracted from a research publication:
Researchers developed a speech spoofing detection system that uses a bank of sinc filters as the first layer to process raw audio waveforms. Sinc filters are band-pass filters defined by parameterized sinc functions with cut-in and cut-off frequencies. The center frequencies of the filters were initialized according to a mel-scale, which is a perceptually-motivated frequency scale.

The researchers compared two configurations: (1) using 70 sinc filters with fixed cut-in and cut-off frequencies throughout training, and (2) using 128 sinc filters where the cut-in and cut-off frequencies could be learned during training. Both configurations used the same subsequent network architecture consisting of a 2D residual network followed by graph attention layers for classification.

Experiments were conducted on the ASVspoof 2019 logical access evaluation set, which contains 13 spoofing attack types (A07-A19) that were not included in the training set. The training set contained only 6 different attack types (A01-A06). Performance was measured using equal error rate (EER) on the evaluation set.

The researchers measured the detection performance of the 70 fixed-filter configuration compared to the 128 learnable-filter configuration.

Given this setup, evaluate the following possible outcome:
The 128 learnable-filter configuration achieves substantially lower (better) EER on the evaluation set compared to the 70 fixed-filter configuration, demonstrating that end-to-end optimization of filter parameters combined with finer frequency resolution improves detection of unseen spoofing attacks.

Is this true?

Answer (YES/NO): NO